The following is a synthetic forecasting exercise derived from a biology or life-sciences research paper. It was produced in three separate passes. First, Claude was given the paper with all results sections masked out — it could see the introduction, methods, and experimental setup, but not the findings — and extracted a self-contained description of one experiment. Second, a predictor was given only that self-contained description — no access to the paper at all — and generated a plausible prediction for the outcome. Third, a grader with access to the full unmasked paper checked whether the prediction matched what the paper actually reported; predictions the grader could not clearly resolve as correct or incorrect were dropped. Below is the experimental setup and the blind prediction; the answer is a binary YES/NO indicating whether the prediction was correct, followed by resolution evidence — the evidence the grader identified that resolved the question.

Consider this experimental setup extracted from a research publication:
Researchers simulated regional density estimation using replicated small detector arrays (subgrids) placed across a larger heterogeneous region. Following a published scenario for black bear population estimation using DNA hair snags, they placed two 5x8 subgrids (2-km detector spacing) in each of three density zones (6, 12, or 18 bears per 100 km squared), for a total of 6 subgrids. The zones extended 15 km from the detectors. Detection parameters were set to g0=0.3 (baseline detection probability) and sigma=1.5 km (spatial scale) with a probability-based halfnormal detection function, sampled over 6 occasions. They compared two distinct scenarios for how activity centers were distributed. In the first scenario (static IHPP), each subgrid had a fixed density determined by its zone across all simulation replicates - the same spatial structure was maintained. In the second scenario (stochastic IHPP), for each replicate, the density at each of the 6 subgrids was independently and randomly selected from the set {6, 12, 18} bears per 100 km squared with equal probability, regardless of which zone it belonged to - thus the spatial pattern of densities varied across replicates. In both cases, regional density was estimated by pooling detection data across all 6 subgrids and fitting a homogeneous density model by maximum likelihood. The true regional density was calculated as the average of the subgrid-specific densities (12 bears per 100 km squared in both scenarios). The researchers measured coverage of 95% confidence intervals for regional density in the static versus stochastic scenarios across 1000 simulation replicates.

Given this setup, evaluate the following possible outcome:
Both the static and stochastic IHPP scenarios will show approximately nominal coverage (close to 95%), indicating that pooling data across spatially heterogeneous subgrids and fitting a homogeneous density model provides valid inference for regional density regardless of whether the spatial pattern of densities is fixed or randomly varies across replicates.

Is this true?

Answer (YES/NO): NO